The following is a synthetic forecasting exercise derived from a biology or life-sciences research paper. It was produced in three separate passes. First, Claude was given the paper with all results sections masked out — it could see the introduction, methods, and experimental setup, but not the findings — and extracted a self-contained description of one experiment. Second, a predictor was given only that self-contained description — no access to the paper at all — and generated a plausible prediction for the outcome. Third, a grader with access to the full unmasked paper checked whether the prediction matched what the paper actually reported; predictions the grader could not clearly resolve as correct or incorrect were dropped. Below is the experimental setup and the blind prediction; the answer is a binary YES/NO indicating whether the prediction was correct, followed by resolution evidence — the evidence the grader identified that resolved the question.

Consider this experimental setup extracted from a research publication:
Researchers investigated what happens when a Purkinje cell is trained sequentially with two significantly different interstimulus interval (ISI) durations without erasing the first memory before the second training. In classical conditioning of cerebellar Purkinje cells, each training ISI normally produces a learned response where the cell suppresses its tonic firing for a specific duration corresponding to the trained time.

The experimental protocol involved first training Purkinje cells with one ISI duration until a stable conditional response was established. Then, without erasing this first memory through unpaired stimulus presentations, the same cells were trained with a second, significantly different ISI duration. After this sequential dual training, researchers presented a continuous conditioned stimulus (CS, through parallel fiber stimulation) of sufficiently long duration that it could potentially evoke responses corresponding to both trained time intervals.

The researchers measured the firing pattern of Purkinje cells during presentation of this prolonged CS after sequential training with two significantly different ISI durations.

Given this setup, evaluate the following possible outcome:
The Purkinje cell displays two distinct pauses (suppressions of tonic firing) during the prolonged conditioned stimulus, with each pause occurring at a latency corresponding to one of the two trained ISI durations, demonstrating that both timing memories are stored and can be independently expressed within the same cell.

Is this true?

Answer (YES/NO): YES